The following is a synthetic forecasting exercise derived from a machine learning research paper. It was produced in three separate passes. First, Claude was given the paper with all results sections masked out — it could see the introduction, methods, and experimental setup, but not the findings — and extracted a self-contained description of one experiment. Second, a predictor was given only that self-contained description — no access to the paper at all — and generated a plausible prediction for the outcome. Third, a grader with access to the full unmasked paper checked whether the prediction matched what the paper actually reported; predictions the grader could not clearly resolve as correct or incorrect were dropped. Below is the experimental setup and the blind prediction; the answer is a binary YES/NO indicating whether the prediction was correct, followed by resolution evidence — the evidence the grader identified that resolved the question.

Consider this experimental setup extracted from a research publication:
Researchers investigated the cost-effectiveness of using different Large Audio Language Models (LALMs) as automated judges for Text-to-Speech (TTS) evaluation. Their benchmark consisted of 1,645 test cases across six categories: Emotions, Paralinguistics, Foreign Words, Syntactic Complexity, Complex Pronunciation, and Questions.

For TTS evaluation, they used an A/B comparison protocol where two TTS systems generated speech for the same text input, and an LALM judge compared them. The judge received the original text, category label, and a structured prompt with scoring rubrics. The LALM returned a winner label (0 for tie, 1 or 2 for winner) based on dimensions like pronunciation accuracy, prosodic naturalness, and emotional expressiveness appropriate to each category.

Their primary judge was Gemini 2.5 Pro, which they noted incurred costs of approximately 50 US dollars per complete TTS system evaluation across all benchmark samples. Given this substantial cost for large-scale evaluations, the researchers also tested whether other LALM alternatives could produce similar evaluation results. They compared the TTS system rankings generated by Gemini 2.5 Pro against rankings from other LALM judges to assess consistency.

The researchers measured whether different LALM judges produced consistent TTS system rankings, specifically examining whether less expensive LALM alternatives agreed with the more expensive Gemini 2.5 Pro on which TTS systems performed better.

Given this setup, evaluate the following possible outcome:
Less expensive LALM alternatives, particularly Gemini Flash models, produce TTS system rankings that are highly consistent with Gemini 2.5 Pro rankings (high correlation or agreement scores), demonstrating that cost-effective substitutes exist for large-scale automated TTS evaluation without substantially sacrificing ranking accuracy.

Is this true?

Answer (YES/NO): YES